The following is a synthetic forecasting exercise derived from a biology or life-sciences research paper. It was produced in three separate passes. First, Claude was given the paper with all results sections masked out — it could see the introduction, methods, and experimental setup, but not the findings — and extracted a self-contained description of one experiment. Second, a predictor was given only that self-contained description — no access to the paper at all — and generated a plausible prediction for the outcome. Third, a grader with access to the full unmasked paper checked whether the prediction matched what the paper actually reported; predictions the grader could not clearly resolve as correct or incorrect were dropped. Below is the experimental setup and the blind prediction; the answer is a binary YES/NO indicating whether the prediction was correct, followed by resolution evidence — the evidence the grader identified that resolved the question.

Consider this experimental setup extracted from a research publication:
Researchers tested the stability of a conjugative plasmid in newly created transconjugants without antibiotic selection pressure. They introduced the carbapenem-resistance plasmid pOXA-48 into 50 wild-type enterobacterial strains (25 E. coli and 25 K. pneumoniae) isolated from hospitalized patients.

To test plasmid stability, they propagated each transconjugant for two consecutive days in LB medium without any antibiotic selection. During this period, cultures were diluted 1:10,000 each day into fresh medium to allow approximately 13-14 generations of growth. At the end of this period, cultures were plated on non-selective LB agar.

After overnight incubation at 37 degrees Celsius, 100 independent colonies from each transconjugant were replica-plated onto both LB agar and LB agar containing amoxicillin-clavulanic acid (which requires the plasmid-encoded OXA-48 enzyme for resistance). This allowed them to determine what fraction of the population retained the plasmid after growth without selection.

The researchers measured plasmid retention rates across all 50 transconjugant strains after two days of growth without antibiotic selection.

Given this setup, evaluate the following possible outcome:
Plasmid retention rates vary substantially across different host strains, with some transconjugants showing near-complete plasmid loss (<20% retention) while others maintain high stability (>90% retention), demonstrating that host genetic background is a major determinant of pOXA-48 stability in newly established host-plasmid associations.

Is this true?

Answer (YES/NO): NO